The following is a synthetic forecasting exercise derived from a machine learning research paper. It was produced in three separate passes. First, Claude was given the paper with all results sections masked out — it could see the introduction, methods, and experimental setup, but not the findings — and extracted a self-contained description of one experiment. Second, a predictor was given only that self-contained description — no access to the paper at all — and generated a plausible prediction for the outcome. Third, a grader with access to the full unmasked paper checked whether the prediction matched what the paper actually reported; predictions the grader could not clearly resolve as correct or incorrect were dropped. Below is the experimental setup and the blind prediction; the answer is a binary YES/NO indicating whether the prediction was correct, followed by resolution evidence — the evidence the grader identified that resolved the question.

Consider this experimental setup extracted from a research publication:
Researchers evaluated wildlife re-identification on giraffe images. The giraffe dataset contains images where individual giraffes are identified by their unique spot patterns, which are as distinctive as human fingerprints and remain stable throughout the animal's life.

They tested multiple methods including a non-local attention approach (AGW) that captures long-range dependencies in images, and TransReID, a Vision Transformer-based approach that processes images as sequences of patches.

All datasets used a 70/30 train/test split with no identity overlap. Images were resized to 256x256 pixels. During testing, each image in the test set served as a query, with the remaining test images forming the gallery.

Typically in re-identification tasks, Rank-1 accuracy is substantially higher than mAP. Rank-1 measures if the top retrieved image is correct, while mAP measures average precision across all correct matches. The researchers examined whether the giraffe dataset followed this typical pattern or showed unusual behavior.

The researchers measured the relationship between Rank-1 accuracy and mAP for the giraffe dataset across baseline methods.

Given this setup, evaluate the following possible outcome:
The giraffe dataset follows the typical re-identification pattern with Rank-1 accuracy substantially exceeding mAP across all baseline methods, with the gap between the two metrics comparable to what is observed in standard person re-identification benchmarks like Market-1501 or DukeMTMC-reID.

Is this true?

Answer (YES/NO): NO